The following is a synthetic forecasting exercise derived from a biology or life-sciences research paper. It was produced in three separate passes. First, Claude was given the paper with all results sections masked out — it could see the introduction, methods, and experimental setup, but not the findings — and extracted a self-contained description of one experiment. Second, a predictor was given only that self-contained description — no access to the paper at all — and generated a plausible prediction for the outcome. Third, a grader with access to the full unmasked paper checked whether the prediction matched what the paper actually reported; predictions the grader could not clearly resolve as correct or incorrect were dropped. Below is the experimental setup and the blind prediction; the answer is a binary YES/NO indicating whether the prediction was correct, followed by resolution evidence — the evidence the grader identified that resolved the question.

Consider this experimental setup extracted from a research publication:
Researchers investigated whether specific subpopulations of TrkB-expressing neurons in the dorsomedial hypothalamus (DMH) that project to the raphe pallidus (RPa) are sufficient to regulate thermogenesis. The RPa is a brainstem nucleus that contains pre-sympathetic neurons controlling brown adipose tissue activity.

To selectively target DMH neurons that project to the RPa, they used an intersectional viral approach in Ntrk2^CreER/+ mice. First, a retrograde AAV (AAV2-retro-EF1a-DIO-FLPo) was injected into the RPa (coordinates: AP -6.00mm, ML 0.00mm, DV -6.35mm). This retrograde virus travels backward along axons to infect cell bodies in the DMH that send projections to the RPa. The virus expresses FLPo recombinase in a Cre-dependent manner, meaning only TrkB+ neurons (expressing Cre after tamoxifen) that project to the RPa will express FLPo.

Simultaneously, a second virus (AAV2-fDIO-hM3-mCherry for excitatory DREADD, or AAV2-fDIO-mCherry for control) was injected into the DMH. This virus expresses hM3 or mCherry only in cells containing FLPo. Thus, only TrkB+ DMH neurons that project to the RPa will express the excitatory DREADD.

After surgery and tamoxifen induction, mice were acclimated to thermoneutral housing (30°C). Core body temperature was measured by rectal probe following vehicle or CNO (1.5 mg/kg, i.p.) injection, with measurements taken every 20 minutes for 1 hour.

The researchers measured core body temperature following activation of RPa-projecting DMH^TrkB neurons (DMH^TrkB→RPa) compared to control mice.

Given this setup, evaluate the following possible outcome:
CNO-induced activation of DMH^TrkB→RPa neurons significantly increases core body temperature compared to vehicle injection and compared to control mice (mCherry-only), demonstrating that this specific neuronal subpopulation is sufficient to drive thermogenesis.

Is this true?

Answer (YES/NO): NO